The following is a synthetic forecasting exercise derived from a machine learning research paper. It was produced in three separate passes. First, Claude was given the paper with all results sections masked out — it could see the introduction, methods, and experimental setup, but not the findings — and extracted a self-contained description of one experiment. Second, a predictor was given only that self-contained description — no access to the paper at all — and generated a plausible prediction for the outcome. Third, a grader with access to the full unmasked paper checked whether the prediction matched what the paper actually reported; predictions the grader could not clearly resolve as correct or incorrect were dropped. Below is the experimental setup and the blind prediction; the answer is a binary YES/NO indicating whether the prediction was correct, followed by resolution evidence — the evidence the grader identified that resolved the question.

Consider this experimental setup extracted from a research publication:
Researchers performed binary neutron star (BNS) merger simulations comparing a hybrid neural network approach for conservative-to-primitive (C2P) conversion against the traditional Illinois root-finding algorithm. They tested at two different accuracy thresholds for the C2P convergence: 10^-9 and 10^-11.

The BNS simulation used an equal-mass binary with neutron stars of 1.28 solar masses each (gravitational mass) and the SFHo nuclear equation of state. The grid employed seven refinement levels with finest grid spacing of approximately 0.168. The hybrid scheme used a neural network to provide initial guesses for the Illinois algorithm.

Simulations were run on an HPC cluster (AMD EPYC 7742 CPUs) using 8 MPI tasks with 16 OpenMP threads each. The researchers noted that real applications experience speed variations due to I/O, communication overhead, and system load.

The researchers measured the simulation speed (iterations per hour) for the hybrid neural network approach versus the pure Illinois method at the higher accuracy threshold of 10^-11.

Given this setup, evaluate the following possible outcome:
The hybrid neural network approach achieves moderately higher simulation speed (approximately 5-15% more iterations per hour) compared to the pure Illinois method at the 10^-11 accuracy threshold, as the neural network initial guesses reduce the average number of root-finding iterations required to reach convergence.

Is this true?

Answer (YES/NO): NO